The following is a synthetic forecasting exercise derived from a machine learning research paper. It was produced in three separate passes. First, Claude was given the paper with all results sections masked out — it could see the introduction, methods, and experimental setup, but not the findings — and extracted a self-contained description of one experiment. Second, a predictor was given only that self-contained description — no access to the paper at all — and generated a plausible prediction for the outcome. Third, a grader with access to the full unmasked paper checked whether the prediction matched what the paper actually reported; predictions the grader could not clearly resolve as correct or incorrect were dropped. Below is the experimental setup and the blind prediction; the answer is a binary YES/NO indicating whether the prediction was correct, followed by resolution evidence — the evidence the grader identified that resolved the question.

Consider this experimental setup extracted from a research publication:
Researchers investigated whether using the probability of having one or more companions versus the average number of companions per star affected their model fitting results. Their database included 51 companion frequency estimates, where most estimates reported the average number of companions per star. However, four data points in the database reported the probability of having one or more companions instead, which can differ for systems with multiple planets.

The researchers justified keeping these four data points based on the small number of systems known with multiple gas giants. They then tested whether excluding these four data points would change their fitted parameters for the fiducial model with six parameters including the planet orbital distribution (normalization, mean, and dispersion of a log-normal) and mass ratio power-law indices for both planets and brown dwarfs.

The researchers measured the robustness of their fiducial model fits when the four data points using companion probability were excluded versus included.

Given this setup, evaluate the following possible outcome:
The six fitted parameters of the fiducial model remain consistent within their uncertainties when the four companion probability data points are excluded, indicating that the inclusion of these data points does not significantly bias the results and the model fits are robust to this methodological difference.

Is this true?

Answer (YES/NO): YES